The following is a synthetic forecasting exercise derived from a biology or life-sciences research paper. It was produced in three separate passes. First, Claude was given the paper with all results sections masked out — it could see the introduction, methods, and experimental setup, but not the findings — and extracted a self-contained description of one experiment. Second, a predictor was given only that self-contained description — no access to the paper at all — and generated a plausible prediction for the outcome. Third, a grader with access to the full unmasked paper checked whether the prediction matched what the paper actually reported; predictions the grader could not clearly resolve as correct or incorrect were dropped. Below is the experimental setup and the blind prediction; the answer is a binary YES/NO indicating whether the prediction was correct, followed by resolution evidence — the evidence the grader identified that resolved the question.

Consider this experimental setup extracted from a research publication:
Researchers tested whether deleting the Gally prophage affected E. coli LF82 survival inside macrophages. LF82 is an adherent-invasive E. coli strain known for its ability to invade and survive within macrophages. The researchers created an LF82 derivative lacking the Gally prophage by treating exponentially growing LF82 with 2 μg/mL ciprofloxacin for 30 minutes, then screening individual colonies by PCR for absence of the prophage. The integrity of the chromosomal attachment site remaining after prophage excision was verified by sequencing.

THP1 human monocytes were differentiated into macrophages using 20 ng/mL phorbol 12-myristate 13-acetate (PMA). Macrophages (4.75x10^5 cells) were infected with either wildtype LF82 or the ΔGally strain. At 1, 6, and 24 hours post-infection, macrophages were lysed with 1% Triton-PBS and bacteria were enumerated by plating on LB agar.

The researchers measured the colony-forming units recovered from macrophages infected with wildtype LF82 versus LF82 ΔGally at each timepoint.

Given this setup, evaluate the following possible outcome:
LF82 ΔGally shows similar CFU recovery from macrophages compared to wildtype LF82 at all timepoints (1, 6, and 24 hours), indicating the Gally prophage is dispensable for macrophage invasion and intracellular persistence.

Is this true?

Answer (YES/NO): YES